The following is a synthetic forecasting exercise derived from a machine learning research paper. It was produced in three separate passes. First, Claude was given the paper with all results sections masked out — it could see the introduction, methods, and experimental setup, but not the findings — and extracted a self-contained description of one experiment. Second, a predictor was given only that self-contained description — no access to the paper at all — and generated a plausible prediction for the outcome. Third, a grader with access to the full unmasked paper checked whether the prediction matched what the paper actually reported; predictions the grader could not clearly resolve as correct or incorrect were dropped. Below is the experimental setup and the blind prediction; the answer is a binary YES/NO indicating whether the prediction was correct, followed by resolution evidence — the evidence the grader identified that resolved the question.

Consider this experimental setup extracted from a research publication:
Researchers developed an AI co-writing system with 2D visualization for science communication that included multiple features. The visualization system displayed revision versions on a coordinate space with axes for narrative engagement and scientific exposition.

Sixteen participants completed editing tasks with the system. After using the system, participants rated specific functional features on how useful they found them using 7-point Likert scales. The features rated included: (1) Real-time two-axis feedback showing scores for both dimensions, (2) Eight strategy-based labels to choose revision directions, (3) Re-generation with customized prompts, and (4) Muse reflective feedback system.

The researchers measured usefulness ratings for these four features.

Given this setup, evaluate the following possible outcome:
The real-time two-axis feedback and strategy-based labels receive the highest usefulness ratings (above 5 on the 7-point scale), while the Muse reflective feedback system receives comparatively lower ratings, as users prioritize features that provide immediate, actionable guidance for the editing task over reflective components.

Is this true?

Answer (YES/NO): NO